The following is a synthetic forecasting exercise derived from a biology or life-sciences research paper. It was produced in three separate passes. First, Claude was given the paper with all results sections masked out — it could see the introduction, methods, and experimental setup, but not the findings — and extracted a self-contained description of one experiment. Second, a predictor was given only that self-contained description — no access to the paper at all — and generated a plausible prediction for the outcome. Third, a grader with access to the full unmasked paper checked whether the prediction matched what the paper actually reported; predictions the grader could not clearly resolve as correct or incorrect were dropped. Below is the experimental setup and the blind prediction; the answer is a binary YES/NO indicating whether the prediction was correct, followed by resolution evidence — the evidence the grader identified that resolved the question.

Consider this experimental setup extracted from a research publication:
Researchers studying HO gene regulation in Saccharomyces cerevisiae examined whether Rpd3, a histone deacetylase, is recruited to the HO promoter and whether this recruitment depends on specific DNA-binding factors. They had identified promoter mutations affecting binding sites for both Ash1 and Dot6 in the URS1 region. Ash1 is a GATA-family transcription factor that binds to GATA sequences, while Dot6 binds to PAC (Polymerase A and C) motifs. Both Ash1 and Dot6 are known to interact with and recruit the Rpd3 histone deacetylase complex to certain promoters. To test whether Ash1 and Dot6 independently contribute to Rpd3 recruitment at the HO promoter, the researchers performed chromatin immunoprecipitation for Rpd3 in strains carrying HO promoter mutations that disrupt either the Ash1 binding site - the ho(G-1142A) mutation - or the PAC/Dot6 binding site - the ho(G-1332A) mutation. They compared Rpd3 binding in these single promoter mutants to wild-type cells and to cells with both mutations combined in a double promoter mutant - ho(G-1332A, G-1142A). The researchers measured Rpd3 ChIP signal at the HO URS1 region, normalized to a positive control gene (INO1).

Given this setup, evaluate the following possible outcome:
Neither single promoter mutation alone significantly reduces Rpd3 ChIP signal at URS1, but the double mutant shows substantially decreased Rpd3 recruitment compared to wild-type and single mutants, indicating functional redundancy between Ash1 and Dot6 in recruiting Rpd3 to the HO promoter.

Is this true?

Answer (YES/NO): NO